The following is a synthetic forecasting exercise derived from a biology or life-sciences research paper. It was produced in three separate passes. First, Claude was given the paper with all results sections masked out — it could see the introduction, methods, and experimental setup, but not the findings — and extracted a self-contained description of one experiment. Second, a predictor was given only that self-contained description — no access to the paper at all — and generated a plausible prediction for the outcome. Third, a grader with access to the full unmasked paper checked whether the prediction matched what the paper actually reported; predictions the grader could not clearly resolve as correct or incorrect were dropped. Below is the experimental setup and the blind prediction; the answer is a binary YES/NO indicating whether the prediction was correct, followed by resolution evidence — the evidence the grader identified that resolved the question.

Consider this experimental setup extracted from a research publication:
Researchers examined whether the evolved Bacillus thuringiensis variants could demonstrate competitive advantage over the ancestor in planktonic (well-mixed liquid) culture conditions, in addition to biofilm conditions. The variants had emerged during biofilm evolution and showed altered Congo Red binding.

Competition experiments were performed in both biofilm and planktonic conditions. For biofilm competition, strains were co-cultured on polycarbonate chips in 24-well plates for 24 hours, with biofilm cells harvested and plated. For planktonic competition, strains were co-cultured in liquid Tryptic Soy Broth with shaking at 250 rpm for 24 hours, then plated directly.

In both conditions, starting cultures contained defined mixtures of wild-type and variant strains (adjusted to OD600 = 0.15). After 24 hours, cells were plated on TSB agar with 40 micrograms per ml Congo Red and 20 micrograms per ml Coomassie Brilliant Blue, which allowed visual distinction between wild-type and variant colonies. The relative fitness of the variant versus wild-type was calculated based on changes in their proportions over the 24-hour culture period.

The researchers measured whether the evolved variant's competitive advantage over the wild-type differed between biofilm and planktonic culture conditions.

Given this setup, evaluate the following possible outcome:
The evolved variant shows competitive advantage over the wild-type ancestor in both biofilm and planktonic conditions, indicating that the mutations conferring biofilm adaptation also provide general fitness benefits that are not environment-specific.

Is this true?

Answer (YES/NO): YES